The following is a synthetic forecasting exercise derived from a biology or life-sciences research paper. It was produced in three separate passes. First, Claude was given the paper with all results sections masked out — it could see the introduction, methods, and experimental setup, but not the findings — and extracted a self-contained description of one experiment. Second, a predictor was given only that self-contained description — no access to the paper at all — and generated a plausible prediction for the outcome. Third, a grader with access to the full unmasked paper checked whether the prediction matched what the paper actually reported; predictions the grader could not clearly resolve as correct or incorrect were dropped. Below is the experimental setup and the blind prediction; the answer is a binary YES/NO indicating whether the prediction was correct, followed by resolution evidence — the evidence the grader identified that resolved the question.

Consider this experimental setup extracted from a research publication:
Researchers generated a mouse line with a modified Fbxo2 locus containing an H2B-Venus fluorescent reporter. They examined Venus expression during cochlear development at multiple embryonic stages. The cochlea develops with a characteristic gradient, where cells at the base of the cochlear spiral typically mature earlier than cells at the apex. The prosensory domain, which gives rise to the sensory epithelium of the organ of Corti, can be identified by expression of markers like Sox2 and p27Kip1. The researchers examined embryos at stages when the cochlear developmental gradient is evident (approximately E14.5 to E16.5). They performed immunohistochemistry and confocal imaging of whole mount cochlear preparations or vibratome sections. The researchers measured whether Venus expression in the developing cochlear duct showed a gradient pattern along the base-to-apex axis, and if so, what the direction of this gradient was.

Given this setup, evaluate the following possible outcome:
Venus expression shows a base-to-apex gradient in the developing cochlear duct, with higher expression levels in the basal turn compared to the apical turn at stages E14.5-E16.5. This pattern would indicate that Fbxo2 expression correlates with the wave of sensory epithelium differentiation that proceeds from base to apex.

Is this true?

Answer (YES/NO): NO